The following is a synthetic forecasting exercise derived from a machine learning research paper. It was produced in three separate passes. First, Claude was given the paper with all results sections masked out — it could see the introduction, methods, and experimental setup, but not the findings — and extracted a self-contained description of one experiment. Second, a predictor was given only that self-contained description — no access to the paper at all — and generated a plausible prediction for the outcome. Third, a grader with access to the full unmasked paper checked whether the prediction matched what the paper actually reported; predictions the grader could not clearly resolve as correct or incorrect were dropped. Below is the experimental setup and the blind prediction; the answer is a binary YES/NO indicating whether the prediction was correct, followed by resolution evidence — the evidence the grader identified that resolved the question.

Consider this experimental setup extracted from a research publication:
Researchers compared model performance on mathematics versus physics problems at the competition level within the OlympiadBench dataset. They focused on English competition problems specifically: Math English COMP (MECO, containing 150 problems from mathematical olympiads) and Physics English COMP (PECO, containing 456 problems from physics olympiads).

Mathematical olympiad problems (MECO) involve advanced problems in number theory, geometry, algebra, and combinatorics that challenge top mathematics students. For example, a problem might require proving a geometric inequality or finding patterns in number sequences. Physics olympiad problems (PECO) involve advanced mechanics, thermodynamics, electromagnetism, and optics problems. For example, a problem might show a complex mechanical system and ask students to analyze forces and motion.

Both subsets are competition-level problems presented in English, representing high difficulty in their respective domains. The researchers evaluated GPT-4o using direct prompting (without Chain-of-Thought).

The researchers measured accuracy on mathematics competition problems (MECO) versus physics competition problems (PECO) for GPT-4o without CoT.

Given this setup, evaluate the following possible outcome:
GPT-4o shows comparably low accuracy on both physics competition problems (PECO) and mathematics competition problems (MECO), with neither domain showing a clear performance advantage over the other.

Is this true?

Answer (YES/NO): YES